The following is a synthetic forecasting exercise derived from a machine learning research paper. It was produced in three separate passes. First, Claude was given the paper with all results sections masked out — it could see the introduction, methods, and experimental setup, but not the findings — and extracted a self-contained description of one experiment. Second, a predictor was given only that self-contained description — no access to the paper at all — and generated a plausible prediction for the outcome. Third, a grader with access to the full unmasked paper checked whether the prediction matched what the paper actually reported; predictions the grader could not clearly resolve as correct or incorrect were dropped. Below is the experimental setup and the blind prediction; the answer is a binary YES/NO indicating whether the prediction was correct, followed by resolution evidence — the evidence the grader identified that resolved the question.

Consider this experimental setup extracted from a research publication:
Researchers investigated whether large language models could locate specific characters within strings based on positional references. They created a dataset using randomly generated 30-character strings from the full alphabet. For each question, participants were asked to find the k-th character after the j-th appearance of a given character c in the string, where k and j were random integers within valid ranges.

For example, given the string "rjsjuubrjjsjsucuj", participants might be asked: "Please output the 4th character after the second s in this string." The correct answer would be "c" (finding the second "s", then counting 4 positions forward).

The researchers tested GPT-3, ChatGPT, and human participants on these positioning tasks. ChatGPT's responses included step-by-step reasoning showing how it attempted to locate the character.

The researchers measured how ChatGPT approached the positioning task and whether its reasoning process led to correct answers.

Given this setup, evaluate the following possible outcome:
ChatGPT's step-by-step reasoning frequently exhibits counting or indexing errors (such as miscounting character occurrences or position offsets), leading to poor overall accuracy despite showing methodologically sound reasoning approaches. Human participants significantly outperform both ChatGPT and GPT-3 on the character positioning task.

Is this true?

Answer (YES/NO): YES